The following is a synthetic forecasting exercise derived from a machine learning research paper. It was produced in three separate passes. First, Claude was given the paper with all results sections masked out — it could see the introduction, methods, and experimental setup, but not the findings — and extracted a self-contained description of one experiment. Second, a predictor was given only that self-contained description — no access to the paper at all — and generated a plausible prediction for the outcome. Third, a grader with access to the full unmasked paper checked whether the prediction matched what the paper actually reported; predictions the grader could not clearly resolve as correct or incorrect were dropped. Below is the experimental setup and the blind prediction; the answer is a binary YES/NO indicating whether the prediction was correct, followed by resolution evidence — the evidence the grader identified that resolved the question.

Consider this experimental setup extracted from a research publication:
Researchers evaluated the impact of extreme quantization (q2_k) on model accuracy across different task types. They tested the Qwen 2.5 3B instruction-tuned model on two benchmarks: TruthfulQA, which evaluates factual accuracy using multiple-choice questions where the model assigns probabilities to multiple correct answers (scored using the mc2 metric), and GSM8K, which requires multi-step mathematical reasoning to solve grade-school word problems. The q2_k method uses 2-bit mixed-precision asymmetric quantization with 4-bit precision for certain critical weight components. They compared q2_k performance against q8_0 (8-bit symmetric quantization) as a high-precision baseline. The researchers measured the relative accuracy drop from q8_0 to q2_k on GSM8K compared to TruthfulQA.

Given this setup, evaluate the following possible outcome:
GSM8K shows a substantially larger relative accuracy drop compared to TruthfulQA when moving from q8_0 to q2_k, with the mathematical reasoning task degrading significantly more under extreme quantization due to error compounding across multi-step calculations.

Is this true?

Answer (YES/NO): YES